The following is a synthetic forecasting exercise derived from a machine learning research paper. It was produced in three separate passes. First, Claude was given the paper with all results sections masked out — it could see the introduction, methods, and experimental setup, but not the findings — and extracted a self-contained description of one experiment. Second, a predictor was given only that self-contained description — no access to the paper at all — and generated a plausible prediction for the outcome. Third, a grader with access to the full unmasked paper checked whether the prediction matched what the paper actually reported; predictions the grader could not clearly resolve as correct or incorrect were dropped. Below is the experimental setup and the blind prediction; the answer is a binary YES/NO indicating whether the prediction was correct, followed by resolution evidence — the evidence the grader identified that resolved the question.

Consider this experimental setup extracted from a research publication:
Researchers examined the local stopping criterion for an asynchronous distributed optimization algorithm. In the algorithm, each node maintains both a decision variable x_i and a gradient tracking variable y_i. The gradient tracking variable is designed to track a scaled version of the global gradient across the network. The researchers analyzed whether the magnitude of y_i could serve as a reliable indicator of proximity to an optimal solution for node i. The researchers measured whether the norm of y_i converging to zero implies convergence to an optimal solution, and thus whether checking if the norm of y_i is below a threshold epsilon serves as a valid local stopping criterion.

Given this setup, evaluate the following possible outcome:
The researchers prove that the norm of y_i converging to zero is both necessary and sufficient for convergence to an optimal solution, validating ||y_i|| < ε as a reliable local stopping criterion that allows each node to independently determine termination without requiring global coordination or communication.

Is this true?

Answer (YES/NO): YES